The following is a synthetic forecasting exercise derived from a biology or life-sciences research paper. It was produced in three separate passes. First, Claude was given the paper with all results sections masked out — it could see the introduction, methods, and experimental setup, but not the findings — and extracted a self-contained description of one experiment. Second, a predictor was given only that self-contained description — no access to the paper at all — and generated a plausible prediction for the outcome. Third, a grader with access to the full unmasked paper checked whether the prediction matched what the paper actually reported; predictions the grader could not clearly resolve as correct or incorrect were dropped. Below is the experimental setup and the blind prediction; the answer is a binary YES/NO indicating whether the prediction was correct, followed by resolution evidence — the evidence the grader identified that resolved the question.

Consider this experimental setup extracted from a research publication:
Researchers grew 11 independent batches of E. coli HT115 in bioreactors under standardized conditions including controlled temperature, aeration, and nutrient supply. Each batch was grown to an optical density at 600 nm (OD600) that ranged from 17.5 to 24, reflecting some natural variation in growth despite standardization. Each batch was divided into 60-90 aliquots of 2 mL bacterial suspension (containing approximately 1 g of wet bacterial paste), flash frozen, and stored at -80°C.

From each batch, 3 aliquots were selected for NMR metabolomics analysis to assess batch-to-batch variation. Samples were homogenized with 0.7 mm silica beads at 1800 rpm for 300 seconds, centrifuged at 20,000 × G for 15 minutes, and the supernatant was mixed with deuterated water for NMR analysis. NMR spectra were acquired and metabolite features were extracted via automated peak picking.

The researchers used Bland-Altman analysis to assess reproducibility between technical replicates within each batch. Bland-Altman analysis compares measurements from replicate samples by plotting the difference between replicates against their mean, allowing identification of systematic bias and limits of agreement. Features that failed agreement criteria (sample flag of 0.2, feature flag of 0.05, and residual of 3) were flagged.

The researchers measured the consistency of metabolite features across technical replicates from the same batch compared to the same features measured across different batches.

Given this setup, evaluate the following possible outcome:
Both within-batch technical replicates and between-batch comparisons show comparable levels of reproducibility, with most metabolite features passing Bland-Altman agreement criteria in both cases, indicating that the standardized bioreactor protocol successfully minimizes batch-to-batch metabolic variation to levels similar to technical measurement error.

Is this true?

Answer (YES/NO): NO